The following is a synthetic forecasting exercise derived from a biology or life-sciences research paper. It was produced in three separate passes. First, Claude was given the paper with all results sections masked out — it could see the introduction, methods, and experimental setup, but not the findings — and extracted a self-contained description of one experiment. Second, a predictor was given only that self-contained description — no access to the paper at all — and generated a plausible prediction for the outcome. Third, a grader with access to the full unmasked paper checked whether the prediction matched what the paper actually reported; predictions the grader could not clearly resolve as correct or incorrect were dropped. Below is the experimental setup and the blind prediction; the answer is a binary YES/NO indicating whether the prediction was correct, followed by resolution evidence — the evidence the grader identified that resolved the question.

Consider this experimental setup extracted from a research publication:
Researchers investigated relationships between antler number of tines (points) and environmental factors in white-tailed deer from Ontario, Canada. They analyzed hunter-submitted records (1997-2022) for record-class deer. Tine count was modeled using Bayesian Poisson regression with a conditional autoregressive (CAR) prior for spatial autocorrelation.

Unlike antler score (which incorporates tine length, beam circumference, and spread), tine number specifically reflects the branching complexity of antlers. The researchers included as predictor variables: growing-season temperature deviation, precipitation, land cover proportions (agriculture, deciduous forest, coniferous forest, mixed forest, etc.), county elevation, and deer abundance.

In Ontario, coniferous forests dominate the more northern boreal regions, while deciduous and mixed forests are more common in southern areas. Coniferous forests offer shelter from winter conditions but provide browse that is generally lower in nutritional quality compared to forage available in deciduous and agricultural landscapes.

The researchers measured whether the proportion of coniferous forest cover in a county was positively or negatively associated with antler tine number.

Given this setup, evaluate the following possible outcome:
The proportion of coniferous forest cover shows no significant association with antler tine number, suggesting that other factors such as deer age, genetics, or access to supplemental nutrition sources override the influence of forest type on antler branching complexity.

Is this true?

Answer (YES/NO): YES